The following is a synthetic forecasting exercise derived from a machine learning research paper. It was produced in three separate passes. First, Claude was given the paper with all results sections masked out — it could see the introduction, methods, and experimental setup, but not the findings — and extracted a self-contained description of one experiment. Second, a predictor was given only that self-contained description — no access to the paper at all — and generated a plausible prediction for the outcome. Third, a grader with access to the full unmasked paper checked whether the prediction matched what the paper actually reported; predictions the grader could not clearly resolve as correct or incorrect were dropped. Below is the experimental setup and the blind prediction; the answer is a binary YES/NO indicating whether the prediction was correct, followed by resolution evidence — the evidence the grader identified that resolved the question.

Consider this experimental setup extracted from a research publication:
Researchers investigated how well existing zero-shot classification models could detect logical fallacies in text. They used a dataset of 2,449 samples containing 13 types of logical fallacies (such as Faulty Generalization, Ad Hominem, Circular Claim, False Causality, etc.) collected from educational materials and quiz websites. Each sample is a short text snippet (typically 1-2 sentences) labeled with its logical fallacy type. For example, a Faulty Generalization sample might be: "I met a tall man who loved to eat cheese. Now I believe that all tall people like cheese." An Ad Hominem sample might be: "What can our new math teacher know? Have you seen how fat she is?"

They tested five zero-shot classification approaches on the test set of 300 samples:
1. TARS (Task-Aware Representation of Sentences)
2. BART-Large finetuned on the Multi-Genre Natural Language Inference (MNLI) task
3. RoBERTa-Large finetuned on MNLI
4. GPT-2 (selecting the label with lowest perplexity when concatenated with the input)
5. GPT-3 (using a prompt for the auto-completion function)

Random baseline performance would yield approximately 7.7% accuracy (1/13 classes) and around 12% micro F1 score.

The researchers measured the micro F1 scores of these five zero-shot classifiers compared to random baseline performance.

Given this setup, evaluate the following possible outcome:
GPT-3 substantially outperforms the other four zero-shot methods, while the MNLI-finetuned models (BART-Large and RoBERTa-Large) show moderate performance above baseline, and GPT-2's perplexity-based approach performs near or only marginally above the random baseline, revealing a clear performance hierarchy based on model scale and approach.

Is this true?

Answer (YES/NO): NO